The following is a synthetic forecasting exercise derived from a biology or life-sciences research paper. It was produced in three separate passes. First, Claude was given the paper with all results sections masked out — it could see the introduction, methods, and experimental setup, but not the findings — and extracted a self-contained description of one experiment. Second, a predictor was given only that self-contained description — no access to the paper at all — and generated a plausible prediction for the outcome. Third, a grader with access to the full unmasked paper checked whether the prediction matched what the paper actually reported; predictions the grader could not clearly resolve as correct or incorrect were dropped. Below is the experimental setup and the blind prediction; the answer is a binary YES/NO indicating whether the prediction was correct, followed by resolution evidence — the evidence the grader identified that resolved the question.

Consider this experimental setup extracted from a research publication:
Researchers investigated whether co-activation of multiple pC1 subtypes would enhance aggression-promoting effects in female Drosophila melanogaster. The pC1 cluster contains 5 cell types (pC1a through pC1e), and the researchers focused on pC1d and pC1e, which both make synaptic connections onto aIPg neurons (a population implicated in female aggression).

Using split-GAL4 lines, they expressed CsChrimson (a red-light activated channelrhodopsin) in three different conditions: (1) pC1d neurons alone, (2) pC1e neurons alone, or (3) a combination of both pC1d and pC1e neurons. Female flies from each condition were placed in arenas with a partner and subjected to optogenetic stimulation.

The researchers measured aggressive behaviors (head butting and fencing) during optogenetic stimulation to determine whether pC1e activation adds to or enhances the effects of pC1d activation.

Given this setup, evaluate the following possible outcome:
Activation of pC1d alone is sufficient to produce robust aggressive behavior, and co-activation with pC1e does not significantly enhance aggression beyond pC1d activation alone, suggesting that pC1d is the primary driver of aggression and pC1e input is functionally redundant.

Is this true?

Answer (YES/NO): YES